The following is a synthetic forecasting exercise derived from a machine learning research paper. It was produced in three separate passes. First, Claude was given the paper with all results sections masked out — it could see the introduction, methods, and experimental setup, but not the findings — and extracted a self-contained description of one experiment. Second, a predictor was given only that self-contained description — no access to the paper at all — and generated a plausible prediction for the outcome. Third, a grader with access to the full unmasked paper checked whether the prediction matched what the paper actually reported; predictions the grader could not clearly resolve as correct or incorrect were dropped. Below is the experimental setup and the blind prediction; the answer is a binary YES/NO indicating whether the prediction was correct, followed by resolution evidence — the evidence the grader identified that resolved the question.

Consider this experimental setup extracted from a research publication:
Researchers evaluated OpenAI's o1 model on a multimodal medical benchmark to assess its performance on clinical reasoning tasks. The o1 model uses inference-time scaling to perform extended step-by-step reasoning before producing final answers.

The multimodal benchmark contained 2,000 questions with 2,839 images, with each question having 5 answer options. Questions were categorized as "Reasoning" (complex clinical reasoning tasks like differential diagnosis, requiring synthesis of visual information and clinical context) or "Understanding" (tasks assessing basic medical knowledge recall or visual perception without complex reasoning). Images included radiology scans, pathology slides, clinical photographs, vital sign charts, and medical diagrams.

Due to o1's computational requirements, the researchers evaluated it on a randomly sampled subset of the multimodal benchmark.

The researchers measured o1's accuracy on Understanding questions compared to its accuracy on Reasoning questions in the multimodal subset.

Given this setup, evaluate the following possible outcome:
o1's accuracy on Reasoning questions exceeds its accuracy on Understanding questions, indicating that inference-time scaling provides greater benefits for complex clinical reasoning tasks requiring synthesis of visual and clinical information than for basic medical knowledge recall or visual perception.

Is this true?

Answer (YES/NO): NO